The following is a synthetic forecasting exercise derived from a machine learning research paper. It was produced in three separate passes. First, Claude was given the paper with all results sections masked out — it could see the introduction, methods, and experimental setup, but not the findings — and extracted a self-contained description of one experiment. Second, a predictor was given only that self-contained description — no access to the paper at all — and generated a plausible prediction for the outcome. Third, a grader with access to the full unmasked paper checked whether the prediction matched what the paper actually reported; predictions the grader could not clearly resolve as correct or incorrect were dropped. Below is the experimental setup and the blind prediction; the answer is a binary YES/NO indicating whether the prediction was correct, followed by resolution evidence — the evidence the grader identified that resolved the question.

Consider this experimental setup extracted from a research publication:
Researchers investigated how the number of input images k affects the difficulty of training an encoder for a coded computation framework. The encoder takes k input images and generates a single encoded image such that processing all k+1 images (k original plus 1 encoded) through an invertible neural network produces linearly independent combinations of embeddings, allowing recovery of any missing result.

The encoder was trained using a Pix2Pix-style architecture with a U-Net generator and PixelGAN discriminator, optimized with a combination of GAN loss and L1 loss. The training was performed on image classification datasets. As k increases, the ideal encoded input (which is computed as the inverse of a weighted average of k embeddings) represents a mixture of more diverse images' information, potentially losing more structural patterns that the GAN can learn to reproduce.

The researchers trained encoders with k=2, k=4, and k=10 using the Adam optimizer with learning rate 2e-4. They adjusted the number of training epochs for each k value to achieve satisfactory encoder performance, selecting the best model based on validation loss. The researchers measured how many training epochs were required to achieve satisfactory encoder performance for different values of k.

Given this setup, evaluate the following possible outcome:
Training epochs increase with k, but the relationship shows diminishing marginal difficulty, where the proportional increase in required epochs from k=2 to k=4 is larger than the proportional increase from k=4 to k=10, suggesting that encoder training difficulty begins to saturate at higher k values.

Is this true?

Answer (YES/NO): NO